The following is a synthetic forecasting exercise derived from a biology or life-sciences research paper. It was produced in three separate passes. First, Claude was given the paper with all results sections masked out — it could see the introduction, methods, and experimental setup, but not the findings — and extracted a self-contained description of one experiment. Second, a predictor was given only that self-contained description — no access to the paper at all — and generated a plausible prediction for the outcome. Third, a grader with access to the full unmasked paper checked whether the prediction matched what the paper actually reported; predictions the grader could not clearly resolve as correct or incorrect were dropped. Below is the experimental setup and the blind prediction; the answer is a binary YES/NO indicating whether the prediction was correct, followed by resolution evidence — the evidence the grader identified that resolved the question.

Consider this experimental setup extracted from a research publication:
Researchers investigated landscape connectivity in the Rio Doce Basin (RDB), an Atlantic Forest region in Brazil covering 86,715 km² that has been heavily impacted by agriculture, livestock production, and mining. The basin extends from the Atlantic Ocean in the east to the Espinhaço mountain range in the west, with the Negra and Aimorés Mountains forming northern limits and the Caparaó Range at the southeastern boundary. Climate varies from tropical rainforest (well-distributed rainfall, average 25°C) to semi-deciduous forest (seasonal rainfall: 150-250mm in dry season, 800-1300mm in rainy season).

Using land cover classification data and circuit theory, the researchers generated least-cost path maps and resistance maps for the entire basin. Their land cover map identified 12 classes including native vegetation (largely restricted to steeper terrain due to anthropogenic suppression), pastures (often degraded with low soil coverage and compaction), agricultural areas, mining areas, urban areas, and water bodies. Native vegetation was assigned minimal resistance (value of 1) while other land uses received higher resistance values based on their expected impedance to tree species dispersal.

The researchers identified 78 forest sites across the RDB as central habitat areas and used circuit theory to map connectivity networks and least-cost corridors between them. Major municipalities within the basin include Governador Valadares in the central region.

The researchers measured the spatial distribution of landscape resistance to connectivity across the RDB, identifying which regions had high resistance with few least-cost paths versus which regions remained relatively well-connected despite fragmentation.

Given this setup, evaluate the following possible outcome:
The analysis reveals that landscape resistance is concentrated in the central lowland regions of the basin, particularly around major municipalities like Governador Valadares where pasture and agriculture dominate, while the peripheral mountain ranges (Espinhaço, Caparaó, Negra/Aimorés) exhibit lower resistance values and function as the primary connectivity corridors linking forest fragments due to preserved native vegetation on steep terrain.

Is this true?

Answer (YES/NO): NO